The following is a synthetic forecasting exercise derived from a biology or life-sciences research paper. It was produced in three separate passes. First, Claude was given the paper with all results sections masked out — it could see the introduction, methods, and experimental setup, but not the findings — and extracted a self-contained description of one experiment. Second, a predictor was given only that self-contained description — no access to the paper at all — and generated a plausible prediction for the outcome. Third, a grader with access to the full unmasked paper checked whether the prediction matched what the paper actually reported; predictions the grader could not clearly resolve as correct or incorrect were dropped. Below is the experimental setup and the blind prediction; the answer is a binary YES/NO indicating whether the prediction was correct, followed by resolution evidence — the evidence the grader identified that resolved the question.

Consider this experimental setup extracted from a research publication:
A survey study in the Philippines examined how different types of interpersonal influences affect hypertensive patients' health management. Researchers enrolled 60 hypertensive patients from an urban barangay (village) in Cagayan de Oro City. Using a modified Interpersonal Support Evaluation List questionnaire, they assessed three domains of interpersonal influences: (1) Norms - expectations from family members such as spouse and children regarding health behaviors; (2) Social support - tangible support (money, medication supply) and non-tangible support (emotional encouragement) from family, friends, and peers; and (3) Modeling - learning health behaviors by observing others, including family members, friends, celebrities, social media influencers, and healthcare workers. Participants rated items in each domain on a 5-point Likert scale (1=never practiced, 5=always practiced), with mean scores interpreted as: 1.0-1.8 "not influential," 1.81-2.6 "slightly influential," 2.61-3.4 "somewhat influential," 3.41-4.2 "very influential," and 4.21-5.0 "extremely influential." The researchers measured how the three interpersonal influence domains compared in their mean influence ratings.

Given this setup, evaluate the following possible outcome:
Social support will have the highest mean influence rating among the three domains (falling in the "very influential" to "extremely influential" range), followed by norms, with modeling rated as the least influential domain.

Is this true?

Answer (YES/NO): NO